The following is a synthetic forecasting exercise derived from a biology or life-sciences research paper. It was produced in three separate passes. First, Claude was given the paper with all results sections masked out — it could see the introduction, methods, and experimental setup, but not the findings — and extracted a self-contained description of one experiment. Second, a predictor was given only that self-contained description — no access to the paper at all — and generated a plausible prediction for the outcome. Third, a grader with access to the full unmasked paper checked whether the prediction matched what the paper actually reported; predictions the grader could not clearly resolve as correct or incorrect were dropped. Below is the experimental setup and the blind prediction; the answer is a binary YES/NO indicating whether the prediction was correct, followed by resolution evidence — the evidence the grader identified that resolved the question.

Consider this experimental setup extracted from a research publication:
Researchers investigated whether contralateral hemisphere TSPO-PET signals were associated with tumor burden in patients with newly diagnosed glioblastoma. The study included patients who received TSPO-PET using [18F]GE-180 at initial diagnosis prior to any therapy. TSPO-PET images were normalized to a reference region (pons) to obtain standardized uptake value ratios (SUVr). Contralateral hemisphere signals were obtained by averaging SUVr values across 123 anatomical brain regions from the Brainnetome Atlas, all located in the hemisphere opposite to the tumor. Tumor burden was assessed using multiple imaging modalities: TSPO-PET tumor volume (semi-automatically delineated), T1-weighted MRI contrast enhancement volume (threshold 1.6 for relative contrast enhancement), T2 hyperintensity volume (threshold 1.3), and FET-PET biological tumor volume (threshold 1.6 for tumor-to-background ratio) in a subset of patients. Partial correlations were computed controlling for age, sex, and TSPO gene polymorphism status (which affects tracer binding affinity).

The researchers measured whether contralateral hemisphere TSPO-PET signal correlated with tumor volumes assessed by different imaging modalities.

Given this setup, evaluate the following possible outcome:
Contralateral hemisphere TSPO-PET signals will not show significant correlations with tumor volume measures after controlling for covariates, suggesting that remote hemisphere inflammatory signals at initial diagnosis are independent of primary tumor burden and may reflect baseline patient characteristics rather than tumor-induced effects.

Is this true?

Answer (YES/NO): NO